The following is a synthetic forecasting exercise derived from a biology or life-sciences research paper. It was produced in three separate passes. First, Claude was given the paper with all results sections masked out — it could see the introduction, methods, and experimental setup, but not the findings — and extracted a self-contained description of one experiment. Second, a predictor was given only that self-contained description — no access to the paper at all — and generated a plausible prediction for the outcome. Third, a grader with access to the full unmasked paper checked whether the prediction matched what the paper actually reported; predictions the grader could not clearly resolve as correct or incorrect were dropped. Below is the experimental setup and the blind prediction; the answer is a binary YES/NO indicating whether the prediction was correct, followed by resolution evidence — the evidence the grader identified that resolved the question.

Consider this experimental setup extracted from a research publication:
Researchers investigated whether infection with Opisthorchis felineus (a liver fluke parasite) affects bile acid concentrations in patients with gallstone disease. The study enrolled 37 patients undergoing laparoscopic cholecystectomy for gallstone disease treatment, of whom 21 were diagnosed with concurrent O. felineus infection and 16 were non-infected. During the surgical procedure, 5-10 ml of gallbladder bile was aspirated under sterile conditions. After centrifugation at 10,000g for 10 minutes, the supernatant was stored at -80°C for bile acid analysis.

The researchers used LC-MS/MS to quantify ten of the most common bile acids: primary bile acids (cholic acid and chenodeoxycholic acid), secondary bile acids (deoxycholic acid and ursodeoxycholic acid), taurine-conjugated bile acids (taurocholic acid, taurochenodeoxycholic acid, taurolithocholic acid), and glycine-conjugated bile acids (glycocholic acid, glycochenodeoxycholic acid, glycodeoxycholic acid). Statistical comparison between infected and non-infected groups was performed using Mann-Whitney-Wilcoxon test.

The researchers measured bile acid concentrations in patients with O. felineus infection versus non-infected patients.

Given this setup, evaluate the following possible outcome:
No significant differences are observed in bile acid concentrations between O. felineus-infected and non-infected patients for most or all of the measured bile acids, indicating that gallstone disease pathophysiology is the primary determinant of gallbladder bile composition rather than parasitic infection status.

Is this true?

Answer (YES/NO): YES